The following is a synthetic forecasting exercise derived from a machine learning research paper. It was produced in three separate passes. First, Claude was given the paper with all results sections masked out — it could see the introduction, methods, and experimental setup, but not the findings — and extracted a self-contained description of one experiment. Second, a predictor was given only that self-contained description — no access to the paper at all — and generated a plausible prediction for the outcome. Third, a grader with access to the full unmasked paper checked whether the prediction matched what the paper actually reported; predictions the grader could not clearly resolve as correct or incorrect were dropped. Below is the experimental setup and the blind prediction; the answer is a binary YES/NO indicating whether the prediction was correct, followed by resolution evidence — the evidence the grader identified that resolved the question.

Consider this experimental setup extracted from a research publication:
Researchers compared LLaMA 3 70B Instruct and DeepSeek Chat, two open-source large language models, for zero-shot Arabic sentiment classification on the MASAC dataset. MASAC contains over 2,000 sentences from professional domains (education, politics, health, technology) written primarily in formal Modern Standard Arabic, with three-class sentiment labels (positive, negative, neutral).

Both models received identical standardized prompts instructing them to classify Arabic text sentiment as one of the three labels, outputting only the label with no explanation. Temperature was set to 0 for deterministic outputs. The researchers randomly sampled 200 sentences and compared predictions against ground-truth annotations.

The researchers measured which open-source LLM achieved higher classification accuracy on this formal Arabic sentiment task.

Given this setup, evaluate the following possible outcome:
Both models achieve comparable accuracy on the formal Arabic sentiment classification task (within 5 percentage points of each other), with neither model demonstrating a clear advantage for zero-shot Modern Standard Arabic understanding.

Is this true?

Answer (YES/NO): YES